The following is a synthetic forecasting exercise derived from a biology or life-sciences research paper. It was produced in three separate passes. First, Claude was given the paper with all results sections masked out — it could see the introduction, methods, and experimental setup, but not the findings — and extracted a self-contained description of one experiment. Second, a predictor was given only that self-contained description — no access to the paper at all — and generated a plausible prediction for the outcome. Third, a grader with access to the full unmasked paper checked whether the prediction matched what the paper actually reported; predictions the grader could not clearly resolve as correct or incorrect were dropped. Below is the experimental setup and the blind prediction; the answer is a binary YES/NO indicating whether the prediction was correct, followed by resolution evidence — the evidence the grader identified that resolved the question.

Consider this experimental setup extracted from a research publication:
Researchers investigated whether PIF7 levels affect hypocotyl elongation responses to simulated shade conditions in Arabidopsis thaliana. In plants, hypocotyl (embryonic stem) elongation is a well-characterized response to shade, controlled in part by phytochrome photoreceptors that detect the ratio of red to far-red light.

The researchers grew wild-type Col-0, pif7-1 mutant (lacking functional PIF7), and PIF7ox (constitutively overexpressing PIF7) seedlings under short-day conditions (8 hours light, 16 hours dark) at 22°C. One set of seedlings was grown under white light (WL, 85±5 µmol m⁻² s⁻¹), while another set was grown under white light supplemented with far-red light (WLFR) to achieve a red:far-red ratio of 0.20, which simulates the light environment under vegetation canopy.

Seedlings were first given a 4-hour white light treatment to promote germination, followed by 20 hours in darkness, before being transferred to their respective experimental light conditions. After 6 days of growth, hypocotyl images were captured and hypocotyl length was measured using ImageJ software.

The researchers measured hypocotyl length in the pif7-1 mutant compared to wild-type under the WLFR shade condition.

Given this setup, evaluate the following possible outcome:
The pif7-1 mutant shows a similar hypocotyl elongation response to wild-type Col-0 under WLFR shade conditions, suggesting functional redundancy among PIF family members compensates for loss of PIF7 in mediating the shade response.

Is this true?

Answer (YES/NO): YES